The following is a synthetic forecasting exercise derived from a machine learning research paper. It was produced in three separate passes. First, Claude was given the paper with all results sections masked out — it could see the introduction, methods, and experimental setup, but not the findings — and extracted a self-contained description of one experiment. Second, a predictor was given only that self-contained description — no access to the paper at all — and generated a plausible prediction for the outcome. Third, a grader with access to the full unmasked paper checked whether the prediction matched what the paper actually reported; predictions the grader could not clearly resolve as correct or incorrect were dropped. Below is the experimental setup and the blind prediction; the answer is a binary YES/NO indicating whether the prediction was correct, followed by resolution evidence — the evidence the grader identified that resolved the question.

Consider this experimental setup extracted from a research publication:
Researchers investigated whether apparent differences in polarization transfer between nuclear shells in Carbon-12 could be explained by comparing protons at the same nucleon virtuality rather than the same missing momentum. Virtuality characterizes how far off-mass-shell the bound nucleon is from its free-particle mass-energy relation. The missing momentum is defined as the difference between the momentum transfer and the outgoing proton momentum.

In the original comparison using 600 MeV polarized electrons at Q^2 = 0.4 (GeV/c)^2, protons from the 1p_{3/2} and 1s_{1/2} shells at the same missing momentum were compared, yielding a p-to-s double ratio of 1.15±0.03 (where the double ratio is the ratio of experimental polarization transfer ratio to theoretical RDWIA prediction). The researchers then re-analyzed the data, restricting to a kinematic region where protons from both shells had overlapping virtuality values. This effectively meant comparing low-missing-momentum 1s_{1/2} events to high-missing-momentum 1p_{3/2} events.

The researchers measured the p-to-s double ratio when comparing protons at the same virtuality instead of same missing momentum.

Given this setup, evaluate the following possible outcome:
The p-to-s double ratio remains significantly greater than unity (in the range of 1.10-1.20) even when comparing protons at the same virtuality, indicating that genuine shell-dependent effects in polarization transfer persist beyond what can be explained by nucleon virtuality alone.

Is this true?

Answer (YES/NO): NO